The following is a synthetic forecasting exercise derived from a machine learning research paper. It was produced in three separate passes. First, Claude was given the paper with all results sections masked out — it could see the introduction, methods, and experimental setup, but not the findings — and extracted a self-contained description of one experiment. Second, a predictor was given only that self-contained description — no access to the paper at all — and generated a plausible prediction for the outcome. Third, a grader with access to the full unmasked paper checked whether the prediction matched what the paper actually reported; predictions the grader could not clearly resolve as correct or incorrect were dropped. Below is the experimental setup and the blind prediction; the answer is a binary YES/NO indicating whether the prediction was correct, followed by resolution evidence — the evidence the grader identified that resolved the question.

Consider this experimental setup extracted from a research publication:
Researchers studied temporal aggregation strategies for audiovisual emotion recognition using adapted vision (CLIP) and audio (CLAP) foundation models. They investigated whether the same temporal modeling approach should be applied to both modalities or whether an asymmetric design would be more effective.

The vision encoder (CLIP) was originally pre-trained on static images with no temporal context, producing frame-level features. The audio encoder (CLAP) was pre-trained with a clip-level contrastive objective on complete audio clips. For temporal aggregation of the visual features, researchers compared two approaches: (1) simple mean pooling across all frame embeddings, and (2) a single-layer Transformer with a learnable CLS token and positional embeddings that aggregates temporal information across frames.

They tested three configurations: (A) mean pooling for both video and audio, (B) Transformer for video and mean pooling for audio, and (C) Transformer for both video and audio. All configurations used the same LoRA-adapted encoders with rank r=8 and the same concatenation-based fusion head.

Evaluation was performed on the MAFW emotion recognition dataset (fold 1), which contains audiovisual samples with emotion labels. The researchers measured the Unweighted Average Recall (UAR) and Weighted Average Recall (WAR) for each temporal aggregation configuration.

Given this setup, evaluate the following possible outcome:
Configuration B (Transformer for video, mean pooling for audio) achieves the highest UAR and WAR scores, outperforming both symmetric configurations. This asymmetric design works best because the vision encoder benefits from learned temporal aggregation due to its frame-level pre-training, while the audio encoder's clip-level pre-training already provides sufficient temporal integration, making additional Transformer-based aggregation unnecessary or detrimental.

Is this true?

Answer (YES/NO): YES